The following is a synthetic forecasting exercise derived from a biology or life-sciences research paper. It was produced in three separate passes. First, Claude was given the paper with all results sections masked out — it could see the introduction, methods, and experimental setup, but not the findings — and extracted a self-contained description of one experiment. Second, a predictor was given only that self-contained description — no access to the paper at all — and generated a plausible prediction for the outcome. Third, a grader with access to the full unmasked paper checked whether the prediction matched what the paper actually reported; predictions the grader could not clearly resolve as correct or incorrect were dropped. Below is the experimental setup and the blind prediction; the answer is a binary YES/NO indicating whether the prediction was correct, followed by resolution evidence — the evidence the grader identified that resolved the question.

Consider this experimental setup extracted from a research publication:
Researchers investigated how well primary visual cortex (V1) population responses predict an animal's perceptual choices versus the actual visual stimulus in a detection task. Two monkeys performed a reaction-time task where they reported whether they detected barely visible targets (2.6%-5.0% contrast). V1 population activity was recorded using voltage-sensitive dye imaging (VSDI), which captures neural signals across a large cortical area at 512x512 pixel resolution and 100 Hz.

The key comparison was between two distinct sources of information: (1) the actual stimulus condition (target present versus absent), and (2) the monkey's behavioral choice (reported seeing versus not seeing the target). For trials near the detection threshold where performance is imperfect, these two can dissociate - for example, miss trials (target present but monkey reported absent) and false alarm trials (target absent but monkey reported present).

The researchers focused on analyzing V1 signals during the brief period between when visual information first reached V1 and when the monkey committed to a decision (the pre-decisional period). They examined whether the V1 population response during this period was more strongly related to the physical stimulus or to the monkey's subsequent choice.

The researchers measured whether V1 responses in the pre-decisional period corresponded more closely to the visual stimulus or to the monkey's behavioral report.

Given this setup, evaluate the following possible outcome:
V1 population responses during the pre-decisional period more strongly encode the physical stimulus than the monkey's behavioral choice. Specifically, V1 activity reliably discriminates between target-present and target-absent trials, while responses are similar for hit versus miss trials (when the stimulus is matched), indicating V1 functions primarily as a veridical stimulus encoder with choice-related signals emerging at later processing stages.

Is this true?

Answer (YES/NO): NO